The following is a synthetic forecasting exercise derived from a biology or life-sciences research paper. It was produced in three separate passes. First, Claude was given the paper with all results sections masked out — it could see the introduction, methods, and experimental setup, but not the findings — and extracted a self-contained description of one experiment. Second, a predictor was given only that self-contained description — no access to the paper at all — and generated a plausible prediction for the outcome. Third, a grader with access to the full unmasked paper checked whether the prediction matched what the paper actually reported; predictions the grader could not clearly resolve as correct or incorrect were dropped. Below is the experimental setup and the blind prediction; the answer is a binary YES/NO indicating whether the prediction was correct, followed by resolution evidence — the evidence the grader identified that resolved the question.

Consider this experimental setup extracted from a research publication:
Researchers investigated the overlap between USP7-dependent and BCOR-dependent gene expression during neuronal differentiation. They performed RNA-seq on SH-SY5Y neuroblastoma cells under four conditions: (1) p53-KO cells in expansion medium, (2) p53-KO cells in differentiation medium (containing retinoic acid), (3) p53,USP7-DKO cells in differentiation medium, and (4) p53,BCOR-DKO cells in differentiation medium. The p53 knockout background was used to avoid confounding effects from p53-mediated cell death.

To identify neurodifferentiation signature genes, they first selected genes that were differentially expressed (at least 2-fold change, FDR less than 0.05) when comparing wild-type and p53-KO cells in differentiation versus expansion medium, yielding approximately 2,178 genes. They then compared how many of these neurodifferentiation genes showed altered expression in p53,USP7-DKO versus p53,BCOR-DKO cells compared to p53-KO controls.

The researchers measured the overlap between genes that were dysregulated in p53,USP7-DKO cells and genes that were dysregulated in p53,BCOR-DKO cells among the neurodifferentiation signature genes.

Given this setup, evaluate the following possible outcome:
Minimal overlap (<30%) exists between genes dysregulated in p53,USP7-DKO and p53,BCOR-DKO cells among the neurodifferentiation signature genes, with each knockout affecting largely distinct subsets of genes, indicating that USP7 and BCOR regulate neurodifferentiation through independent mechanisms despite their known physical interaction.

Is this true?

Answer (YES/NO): NO